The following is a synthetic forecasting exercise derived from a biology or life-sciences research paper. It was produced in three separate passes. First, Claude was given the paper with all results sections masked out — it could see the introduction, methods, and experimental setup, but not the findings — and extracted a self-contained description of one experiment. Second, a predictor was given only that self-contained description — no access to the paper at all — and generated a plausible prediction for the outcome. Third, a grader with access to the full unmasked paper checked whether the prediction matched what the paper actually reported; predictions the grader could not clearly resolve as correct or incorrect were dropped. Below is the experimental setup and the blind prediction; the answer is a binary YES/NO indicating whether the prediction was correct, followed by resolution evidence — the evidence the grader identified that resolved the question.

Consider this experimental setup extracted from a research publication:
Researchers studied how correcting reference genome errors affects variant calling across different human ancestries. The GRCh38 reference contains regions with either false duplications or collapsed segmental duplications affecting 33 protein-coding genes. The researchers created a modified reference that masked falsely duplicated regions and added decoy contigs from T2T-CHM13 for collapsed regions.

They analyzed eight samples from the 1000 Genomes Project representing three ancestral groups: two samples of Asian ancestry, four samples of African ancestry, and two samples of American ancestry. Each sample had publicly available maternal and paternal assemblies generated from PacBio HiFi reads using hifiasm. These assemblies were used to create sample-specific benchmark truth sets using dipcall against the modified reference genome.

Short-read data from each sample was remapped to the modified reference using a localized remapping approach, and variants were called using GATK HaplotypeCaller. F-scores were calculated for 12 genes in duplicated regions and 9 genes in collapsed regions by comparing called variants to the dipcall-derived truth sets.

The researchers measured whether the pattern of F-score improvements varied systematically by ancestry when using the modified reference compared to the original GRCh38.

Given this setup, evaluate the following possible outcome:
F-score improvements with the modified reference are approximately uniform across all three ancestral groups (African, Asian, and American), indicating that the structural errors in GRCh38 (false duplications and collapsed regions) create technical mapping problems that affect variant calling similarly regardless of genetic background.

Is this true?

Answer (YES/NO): YES